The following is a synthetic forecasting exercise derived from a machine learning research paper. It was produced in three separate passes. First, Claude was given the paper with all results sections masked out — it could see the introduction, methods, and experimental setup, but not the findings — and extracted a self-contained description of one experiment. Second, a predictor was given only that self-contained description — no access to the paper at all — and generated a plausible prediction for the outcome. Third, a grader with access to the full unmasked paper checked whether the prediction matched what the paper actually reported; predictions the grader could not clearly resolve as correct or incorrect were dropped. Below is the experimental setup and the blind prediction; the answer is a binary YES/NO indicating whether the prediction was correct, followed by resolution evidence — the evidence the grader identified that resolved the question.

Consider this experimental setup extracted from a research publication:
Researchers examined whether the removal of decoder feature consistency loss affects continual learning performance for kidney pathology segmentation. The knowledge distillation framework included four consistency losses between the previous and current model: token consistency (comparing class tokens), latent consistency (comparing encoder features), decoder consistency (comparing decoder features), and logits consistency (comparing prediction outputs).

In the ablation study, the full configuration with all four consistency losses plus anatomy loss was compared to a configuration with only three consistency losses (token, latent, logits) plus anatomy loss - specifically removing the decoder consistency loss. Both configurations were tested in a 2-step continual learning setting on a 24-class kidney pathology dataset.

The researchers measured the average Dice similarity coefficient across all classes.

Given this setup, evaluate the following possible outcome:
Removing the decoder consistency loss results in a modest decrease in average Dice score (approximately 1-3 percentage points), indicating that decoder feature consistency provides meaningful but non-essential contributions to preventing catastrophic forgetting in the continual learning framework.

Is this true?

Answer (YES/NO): NO